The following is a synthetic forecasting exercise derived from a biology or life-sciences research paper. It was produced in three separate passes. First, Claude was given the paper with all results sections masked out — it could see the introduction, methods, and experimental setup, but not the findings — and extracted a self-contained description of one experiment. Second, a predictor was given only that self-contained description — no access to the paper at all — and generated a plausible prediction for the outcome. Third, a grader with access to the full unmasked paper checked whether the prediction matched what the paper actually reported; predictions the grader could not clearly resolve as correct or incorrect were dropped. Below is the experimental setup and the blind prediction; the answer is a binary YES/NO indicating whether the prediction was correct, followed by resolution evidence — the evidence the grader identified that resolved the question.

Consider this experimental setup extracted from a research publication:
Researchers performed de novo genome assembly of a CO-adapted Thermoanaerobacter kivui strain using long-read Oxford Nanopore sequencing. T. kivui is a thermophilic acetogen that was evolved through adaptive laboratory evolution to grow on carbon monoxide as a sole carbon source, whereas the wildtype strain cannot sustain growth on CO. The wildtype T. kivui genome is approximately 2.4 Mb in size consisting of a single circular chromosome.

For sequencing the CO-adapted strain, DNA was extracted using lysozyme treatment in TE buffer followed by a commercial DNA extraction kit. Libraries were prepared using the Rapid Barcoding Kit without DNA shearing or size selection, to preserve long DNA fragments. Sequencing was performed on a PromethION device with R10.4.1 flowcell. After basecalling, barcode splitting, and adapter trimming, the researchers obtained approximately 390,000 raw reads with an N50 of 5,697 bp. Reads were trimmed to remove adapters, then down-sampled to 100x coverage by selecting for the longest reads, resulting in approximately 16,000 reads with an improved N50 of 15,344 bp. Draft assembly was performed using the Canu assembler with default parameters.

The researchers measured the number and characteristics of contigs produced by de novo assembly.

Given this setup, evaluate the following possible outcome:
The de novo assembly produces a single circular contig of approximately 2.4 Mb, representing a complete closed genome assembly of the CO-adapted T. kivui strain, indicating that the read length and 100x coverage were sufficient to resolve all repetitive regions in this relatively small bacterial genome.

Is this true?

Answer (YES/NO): NO